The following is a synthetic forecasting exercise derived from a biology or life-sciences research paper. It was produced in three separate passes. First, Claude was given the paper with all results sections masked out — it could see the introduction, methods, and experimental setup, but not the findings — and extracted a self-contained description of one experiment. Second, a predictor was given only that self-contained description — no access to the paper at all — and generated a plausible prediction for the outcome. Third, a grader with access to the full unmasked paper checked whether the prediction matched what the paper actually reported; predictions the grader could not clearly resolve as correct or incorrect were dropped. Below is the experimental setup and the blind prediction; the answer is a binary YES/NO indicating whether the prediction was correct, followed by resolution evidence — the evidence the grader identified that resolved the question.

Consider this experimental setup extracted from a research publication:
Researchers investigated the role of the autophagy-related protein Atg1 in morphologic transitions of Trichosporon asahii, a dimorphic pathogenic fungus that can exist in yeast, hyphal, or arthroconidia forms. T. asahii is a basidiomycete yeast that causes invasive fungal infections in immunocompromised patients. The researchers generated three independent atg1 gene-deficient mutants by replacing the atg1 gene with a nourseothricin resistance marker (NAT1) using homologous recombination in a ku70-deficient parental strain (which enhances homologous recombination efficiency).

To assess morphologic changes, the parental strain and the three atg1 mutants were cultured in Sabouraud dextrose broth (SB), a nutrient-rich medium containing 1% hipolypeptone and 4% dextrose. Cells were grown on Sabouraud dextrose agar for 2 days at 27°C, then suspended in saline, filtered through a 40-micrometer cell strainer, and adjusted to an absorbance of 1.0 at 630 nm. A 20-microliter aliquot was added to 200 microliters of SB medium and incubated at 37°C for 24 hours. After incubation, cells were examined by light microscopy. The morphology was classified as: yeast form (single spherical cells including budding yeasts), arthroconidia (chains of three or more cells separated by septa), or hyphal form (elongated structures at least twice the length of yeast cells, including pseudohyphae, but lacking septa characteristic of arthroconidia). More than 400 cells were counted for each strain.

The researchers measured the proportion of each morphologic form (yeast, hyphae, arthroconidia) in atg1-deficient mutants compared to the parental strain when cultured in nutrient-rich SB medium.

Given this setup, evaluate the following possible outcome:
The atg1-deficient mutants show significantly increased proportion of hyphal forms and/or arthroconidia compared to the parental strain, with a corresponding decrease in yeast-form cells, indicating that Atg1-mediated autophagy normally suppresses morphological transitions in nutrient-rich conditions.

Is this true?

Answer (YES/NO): YES